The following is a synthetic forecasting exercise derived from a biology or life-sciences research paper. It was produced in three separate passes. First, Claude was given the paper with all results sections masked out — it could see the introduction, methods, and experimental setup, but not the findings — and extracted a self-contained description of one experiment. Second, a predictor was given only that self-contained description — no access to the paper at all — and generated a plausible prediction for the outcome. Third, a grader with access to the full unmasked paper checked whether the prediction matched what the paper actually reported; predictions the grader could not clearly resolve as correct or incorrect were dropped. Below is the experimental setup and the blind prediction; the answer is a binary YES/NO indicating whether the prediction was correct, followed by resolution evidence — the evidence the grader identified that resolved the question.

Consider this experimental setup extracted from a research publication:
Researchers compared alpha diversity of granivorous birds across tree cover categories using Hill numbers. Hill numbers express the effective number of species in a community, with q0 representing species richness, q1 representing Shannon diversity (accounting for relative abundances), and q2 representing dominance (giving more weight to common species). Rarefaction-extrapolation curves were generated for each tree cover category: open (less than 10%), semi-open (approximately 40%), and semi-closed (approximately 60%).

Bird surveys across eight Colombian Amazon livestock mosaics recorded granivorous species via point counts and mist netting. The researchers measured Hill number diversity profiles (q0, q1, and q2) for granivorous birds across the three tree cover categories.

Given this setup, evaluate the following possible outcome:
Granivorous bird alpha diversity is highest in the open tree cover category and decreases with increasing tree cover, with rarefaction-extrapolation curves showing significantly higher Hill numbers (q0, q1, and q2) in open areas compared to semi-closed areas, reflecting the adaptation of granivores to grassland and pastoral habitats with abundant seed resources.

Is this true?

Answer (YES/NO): NO